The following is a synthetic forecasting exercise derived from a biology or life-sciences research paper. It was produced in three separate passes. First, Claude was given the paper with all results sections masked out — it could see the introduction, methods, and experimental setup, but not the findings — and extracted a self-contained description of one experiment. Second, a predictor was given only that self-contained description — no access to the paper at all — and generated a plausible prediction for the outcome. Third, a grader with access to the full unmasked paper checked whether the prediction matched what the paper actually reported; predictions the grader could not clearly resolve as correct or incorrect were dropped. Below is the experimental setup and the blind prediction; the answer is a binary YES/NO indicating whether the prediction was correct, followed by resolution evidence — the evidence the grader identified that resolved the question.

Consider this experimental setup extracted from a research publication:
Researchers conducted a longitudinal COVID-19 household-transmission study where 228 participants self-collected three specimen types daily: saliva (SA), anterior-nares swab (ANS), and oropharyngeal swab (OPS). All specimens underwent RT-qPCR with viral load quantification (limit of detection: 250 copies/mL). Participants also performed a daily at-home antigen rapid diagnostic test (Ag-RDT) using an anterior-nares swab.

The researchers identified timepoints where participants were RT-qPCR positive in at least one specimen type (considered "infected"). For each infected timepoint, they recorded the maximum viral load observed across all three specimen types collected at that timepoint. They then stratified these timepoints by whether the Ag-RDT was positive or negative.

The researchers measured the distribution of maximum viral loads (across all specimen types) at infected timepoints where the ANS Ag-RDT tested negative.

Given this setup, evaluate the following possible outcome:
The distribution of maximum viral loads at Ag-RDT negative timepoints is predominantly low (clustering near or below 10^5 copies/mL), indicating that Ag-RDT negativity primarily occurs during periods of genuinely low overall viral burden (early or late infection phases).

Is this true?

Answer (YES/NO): NO